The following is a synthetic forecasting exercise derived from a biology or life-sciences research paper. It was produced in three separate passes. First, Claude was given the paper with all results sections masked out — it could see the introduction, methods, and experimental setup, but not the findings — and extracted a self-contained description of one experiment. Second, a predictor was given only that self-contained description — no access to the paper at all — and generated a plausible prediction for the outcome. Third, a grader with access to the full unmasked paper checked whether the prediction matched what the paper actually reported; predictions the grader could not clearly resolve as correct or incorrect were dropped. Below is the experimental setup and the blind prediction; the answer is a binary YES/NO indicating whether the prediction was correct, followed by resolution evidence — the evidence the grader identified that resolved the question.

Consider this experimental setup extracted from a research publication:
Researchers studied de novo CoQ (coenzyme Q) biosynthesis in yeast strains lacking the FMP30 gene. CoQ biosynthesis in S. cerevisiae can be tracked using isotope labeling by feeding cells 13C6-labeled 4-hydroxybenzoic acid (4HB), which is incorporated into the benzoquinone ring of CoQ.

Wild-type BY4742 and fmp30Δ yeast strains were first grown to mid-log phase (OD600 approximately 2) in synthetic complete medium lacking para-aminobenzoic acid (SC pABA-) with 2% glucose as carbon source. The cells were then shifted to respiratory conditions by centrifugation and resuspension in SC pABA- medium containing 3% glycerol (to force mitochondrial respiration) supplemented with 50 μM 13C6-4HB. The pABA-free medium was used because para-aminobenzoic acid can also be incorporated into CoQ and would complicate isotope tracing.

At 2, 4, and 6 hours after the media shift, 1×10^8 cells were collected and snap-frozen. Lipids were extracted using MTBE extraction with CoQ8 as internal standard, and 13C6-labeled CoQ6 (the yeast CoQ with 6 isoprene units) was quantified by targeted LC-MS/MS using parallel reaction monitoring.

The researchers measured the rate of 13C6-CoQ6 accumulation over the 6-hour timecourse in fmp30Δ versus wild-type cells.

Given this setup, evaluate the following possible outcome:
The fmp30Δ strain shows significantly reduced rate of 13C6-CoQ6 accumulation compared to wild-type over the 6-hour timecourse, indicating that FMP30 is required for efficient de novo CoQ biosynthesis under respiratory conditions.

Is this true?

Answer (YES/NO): NO